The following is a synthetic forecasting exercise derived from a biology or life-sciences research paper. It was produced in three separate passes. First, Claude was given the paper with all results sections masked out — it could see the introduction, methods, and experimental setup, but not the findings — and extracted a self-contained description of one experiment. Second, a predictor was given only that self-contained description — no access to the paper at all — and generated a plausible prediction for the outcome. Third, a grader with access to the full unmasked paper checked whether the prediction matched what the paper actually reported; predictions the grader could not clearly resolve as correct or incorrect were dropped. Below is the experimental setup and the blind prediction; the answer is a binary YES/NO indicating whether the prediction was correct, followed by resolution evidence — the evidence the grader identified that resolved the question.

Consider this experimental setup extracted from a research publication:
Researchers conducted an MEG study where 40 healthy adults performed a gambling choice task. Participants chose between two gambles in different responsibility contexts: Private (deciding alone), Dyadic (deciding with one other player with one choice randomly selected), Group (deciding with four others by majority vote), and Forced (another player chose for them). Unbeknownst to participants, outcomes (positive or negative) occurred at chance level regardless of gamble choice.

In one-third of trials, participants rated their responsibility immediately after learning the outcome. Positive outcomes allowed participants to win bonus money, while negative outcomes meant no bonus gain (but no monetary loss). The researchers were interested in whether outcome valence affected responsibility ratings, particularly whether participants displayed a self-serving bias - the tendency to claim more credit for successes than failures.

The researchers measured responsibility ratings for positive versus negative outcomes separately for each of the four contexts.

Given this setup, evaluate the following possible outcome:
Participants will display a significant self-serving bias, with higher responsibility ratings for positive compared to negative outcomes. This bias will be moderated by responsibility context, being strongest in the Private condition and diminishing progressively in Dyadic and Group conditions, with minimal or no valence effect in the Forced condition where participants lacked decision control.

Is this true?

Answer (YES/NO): NO